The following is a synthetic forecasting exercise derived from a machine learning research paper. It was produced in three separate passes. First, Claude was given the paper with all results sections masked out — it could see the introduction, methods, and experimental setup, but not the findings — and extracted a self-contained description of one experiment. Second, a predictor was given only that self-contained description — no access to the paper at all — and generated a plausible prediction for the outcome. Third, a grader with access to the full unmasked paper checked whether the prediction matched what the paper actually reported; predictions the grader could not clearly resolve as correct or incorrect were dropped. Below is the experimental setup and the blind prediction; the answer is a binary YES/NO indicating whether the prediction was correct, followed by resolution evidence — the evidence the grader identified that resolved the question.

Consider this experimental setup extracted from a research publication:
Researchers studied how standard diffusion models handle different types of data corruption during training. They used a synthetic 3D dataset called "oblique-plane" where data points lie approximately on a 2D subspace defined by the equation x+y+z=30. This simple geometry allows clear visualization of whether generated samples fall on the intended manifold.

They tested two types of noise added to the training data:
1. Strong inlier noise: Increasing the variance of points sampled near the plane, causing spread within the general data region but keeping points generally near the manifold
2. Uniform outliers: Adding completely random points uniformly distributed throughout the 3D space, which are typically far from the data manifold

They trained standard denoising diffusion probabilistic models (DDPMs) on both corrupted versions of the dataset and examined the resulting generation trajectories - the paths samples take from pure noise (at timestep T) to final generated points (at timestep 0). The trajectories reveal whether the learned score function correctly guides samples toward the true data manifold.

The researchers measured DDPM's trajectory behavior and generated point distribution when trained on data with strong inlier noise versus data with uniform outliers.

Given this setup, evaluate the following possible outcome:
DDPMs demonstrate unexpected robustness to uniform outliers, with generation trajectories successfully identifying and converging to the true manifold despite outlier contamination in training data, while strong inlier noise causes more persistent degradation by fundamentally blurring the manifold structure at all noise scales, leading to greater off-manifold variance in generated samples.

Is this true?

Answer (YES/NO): NO